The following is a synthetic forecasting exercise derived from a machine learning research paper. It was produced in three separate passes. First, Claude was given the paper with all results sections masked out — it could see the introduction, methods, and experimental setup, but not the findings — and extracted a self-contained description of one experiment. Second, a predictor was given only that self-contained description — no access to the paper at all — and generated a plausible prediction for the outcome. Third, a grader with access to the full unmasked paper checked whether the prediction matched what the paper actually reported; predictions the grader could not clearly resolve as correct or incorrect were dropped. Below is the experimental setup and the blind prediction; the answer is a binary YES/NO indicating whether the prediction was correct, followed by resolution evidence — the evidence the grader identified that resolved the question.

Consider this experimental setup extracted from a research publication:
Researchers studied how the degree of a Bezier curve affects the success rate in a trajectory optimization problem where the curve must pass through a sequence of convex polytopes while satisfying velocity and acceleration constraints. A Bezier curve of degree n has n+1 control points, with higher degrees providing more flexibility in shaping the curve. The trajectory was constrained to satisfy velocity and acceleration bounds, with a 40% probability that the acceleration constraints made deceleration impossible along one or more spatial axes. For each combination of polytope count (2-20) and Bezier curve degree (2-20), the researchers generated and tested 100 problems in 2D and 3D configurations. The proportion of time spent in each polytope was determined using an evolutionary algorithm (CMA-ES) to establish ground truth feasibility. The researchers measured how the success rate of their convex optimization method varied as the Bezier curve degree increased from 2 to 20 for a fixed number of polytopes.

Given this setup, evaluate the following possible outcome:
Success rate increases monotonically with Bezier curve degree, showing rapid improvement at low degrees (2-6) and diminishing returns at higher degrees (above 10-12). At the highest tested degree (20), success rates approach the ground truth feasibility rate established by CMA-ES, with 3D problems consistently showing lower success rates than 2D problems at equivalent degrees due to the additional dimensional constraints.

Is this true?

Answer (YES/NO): NO